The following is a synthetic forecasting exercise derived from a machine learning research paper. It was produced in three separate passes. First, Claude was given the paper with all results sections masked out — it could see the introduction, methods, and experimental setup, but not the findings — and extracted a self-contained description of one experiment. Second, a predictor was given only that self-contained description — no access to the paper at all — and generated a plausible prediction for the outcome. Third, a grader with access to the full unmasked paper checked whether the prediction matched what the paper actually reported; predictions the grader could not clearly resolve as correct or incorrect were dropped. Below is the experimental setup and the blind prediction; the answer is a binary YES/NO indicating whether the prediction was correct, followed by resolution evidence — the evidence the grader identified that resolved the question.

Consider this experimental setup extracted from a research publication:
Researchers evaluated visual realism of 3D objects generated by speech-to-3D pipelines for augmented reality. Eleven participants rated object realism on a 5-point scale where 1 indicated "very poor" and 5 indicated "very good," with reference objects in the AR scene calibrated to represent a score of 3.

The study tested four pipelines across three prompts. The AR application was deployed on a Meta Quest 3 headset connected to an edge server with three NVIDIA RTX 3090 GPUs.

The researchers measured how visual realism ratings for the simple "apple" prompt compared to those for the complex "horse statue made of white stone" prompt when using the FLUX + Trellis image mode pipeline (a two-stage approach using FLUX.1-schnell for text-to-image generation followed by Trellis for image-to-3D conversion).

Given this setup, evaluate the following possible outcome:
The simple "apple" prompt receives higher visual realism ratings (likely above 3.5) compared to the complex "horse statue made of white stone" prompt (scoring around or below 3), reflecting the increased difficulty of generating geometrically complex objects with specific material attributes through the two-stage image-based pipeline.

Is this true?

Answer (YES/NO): NO